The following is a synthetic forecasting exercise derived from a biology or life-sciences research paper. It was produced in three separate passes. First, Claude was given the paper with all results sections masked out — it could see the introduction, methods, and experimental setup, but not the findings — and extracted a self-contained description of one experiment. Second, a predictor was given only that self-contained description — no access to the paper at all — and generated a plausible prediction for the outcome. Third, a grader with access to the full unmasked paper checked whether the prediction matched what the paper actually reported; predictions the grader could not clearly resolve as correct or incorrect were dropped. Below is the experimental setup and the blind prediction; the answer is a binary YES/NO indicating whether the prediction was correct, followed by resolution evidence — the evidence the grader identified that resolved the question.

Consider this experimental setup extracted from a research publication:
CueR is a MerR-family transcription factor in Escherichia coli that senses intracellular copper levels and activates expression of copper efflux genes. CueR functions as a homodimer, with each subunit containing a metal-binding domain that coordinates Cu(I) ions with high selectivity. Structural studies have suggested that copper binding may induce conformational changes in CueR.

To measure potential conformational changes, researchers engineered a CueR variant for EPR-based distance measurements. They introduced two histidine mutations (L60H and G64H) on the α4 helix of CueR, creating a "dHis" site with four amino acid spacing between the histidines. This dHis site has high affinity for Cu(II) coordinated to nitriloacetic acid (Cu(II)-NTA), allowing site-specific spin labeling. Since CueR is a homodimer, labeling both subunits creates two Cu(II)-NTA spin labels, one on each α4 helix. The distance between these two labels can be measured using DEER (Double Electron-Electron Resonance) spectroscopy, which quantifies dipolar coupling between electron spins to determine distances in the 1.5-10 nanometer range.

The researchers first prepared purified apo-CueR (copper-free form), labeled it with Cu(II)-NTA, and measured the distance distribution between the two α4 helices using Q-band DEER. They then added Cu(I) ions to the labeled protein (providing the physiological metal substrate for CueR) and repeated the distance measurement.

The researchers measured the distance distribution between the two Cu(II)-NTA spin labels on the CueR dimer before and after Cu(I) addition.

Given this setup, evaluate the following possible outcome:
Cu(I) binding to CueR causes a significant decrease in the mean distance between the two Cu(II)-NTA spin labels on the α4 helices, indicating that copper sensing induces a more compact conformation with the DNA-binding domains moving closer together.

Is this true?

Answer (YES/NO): YES